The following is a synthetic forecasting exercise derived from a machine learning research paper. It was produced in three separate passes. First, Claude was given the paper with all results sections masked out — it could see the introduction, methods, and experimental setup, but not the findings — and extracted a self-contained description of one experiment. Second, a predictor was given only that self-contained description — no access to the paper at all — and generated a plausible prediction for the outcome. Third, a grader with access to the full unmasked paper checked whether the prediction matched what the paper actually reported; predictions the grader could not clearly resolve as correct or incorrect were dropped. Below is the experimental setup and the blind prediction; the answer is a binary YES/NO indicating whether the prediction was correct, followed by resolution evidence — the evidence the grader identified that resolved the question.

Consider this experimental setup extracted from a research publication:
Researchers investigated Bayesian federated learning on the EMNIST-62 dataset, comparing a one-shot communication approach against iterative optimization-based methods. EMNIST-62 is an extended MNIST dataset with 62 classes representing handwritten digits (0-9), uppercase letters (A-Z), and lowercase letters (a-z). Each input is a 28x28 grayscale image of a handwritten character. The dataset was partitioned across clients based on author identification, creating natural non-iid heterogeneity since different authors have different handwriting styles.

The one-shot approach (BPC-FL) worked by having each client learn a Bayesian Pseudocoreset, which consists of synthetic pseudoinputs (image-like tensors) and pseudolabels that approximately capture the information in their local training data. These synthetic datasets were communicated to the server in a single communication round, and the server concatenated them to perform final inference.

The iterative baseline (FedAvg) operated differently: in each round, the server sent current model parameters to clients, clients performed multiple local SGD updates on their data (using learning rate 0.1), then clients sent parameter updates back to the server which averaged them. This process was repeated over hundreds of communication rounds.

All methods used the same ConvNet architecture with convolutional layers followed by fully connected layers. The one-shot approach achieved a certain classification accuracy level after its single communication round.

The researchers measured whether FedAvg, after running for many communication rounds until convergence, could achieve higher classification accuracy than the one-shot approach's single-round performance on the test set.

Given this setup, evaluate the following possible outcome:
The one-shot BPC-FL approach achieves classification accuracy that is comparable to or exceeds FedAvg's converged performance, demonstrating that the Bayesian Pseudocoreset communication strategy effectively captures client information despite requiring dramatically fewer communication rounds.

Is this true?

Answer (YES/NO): NO